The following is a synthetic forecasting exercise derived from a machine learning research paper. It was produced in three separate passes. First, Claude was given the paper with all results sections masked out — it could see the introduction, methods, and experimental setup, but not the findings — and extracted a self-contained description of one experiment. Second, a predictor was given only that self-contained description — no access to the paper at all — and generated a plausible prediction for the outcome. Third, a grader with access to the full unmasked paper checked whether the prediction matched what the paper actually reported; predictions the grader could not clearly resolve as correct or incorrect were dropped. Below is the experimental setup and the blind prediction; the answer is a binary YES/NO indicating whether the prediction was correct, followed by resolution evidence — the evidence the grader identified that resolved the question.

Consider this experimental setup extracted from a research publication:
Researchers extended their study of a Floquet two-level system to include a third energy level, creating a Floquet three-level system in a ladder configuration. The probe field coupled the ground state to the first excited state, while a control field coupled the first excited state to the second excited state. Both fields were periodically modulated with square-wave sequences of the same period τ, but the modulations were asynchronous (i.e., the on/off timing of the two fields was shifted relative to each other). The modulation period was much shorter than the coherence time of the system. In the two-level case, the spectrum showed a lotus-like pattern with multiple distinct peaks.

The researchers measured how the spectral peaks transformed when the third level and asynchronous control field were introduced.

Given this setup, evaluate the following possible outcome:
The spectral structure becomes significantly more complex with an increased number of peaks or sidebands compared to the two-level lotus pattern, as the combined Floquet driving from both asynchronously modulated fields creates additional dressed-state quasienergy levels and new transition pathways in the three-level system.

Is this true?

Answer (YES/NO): YES